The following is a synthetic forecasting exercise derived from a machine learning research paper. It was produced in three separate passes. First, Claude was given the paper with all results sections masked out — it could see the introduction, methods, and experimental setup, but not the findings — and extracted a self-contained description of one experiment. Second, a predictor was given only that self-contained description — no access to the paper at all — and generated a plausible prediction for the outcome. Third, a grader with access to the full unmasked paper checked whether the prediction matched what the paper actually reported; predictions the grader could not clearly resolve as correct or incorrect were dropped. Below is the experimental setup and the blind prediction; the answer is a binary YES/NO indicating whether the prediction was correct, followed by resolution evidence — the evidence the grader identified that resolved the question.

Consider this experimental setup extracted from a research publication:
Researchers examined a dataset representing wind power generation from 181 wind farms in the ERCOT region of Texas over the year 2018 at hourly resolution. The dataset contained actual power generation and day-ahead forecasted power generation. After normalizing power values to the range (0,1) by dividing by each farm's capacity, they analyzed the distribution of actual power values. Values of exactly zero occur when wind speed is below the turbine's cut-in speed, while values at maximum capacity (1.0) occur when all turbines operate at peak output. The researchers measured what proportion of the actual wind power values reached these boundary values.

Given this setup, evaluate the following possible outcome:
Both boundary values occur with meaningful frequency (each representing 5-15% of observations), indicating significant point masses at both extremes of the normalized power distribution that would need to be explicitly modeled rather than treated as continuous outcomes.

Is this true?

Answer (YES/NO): NO